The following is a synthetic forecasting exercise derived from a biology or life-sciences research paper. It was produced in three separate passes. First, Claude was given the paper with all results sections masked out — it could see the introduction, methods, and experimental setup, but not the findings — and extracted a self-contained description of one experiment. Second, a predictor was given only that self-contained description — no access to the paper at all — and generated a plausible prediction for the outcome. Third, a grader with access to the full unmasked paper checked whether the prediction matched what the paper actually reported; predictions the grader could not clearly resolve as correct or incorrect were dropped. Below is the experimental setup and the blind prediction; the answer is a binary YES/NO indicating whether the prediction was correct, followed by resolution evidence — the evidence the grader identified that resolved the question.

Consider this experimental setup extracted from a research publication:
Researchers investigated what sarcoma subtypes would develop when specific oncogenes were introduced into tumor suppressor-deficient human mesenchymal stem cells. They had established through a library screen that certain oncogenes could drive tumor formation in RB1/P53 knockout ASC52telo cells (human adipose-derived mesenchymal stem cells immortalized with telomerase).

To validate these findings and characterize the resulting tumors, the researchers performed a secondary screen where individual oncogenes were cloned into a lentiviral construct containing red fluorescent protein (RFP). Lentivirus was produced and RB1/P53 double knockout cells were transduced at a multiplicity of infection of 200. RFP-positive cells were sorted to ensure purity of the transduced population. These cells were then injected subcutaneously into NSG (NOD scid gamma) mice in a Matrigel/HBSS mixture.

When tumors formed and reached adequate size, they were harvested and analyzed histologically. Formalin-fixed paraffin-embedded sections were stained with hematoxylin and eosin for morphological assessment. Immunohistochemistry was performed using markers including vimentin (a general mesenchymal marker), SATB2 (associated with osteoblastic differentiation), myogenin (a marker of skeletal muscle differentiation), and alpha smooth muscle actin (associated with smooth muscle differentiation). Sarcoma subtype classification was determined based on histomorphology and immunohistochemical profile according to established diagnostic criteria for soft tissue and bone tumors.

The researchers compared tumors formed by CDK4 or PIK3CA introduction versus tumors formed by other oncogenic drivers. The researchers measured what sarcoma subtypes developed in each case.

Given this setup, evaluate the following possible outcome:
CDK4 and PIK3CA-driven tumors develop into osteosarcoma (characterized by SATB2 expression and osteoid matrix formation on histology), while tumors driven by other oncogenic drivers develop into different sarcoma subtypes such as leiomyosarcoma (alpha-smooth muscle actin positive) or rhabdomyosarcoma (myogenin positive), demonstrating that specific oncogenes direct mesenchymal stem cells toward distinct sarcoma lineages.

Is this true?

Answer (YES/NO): NO